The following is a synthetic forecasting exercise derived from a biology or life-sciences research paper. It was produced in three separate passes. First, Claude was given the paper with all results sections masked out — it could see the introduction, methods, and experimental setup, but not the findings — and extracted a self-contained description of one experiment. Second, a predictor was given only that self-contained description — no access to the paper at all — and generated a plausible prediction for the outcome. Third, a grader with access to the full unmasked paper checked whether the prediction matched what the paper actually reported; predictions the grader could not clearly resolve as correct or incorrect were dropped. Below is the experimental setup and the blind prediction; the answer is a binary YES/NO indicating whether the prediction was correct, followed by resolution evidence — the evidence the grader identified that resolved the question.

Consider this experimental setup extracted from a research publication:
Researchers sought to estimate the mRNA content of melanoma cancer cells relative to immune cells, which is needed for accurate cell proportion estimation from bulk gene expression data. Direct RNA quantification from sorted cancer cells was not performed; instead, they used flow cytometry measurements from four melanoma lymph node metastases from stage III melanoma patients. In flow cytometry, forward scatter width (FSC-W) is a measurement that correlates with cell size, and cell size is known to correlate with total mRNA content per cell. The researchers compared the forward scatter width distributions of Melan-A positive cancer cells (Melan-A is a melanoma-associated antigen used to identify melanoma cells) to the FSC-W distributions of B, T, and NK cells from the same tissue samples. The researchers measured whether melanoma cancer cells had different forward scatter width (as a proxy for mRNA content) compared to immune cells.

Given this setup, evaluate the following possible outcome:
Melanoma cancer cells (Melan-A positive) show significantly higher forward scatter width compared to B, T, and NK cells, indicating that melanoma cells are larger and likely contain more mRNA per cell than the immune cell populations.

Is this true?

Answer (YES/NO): NO